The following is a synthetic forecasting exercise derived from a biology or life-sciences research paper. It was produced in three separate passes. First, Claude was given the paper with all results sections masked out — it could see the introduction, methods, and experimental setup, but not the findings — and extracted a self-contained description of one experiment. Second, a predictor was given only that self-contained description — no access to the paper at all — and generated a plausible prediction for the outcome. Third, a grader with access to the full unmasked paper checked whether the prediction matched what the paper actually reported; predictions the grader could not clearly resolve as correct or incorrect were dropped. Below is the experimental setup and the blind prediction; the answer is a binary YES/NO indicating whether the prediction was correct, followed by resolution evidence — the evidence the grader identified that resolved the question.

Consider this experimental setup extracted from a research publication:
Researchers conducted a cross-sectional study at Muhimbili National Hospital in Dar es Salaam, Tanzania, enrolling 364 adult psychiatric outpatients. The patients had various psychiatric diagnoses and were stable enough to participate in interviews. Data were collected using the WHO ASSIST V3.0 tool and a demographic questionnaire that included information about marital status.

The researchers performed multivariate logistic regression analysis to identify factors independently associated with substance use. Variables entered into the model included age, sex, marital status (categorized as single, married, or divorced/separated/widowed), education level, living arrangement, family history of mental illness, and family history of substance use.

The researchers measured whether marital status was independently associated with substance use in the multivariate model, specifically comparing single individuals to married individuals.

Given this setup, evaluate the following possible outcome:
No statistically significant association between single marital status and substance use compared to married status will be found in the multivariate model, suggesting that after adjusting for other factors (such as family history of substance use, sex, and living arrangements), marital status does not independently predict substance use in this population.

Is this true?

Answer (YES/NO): YES